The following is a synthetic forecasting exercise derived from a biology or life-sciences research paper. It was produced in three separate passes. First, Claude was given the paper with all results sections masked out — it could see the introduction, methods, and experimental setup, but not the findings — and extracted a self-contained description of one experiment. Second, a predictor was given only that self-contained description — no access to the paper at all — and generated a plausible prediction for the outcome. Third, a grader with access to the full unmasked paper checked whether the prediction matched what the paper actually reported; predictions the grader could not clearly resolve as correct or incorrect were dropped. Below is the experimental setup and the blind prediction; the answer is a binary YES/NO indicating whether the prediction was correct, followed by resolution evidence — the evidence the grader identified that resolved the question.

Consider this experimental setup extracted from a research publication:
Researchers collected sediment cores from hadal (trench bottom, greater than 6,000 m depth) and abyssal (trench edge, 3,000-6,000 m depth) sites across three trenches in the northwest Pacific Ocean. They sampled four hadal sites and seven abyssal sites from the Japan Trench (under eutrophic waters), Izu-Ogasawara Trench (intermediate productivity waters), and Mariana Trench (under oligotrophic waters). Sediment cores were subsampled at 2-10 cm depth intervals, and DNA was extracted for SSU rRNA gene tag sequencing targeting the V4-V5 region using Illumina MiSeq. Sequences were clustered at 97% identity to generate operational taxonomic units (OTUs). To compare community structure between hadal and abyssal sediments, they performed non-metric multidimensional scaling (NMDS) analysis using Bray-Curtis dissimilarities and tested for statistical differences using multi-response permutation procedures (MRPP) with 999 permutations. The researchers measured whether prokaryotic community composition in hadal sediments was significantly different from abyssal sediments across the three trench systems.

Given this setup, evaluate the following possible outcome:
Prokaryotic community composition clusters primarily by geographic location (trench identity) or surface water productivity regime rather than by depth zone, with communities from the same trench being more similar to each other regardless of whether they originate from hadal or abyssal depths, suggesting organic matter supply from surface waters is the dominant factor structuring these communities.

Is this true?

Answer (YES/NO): NO